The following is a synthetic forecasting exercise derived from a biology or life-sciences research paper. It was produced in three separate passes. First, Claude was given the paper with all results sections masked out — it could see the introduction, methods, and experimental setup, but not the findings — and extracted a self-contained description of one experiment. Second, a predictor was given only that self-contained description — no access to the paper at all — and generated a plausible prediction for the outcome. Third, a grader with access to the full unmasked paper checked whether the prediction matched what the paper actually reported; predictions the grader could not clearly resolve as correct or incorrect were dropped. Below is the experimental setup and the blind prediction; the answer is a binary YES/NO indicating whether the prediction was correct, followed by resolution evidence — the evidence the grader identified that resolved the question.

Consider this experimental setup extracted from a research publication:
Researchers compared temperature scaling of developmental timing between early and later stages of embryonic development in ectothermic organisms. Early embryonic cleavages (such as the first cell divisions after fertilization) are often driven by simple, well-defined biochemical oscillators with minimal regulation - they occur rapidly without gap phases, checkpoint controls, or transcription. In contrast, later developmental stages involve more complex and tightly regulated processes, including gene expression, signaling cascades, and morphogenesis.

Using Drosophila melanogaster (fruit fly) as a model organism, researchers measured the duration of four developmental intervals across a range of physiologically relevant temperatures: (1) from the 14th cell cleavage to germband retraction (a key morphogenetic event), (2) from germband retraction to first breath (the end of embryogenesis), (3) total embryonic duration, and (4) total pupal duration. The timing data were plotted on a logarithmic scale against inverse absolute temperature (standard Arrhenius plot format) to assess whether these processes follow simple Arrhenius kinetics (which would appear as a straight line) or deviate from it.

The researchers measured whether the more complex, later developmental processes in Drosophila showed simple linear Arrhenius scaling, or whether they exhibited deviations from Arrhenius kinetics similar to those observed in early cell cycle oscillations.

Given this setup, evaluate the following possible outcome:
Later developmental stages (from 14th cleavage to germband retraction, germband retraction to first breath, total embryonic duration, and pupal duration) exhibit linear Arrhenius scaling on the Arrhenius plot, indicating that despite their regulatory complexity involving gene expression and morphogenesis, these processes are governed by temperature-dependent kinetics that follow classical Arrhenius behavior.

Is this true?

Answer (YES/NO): NO